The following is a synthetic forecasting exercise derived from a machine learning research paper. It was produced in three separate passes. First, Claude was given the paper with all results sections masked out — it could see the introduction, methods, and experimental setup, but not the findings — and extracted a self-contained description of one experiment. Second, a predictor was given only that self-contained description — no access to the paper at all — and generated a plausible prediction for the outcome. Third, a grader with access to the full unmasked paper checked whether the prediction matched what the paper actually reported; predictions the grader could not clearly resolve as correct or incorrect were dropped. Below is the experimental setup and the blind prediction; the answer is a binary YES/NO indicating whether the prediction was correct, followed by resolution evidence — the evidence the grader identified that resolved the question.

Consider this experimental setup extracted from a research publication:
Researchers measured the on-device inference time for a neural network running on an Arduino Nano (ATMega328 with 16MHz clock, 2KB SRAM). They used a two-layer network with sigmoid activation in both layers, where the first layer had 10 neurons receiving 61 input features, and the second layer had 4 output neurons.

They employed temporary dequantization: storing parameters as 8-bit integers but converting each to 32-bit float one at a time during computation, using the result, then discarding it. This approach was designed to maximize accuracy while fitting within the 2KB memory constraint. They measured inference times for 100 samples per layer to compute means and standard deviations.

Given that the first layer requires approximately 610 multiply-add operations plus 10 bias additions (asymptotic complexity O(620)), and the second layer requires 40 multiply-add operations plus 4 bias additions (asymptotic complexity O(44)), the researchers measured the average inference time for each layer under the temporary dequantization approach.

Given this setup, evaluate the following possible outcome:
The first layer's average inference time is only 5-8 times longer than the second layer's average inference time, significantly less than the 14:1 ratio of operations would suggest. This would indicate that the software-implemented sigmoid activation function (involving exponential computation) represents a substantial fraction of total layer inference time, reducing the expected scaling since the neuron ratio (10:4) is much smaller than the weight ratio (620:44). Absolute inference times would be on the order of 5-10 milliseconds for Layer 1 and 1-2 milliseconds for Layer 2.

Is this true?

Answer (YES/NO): NO